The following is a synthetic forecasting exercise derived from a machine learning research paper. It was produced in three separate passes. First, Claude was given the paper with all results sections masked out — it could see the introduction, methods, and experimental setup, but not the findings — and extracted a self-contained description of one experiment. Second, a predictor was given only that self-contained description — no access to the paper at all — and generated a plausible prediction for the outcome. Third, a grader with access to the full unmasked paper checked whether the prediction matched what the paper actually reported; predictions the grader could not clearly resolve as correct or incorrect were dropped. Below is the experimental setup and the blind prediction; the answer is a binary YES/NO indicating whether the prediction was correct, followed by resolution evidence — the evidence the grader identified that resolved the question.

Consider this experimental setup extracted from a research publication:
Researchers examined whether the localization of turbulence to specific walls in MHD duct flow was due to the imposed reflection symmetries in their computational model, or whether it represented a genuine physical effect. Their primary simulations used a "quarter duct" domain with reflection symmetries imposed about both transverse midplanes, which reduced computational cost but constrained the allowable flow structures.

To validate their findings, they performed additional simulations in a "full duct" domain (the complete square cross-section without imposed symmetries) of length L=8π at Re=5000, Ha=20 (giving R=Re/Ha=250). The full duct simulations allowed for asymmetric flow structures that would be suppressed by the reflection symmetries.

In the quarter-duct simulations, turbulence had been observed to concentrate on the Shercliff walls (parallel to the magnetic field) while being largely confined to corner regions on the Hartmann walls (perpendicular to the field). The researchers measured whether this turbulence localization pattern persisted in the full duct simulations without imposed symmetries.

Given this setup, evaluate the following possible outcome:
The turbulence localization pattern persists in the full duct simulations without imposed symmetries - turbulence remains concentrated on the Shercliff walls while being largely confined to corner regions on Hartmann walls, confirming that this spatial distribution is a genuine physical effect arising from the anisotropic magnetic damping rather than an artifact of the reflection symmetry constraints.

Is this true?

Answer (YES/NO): YES